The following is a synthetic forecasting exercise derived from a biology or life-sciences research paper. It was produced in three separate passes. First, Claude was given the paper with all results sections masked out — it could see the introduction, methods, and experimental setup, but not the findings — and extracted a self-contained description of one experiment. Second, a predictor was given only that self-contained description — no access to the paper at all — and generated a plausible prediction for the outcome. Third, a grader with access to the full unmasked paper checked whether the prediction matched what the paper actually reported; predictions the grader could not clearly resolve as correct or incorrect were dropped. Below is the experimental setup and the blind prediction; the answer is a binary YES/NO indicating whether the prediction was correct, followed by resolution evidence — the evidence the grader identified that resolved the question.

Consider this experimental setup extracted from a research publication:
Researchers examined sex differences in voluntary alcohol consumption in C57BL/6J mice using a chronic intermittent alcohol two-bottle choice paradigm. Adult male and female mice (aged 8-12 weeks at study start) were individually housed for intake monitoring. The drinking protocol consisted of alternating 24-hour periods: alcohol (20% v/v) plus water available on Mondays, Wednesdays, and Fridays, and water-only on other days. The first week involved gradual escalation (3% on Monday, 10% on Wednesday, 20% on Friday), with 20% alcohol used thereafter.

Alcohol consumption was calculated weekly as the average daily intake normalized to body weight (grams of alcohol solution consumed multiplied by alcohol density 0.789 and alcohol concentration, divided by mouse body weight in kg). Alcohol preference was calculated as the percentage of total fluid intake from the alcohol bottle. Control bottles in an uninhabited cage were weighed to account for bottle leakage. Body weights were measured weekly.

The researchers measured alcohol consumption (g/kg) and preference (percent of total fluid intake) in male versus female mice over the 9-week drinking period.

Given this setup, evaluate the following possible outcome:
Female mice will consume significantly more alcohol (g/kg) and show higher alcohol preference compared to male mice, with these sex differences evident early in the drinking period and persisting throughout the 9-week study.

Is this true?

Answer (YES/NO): YES